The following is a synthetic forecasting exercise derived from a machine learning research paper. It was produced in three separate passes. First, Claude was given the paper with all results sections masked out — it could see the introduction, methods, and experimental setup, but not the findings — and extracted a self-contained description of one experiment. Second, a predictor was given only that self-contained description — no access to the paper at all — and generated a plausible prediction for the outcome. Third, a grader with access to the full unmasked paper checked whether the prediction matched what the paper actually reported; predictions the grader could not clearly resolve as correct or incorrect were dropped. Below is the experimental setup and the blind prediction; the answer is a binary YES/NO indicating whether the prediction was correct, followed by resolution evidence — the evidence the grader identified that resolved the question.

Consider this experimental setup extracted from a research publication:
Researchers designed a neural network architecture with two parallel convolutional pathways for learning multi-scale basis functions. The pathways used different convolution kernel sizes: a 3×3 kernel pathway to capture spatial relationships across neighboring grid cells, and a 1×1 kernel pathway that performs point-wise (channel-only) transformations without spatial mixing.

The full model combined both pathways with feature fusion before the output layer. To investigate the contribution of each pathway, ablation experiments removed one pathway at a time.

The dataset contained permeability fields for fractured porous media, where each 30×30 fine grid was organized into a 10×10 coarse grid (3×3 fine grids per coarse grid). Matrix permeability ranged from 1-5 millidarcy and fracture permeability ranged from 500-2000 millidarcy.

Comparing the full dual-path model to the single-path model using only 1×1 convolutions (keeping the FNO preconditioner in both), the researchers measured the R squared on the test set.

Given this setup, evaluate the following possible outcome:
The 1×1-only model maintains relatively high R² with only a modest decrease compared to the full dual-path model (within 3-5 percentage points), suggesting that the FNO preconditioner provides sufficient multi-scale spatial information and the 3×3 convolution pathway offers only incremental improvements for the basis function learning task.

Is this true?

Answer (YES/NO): NO